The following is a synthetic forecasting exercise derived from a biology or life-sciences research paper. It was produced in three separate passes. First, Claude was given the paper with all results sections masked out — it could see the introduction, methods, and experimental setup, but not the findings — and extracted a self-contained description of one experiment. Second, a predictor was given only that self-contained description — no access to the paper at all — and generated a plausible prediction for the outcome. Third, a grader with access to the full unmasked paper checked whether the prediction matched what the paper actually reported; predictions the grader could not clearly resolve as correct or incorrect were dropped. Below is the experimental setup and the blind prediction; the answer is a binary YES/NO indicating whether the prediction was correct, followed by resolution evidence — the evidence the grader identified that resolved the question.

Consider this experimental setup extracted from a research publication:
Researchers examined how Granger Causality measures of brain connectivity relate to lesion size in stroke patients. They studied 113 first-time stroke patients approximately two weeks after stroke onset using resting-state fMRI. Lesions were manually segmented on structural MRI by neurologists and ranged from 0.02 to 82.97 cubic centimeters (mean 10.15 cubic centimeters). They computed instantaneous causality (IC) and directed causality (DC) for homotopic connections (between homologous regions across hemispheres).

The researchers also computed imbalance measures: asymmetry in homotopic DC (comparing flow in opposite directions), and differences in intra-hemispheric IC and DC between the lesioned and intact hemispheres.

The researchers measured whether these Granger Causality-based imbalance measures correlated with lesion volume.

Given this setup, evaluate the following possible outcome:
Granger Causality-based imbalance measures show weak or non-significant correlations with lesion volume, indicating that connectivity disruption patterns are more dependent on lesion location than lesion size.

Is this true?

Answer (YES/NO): NO